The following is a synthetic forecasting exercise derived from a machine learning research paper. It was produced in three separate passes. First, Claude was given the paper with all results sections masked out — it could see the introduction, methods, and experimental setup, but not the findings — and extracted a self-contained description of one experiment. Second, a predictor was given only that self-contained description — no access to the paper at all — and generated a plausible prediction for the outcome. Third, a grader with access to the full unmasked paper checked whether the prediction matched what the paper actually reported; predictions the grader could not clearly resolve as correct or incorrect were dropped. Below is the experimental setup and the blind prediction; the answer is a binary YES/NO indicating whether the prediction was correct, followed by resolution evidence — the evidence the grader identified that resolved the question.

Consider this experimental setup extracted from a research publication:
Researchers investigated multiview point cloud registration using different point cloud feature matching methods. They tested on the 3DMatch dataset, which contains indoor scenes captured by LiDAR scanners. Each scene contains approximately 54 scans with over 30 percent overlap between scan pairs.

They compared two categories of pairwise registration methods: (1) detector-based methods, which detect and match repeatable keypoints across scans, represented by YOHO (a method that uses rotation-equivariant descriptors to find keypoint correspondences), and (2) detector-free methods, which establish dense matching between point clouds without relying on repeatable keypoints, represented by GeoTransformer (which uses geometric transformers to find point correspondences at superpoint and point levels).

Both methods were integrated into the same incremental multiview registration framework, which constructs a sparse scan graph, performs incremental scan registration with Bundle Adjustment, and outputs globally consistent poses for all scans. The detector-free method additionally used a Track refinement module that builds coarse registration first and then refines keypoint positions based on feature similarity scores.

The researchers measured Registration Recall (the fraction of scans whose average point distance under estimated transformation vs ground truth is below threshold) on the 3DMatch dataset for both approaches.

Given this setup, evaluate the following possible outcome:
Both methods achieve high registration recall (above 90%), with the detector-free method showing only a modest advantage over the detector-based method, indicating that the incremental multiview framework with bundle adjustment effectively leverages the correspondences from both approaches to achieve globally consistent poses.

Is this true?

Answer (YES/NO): YES